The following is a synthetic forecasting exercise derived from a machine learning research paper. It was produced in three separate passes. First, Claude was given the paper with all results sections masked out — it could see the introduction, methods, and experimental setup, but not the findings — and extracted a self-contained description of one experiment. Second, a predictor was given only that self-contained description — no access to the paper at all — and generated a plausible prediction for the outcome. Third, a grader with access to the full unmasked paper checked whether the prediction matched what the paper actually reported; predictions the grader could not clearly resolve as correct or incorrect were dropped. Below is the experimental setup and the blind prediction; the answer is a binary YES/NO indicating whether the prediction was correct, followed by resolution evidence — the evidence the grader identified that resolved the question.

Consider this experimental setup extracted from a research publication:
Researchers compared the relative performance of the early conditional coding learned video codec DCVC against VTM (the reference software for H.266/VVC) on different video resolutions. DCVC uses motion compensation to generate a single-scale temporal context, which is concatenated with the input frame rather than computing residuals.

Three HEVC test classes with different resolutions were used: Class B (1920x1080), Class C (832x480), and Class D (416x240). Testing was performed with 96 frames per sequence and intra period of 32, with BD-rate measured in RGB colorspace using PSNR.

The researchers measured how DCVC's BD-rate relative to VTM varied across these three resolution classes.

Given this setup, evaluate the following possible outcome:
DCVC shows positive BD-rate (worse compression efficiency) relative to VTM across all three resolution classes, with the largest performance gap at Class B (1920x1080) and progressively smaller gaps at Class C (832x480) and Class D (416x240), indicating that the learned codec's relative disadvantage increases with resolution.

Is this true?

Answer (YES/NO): NO